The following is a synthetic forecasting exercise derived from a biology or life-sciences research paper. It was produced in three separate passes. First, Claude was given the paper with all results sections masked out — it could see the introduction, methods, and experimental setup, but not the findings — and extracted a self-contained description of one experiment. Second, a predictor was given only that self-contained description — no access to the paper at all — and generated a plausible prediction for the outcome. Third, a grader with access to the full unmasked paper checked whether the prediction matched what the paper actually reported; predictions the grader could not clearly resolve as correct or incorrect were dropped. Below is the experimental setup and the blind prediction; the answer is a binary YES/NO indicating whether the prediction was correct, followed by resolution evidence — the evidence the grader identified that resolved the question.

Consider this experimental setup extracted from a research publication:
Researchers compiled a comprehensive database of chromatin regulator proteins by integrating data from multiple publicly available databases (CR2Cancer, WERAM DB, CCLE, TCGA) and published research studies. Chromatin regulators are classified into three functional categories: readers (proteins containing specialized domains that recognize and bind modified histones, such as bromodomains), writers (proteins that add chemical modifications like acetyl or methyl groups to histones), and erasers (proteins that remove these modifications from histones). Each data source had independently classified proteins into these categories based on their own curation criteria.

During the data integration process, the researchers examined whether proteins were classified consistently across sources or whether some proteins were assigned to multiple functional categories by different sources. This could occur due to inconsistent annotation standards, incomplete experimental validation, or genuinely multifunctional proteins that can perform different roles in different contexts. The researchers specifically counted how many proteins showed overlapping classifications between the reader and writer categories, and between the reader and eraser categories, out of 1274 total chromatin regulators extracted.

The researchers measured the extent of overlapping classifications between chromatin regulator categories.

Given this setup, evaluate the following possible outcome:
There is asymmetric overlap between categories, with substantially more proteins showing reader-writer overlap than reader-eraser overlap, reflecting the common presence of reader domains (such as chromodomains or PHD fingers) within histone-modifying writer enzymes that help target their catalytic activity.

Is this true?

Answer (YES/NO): YES